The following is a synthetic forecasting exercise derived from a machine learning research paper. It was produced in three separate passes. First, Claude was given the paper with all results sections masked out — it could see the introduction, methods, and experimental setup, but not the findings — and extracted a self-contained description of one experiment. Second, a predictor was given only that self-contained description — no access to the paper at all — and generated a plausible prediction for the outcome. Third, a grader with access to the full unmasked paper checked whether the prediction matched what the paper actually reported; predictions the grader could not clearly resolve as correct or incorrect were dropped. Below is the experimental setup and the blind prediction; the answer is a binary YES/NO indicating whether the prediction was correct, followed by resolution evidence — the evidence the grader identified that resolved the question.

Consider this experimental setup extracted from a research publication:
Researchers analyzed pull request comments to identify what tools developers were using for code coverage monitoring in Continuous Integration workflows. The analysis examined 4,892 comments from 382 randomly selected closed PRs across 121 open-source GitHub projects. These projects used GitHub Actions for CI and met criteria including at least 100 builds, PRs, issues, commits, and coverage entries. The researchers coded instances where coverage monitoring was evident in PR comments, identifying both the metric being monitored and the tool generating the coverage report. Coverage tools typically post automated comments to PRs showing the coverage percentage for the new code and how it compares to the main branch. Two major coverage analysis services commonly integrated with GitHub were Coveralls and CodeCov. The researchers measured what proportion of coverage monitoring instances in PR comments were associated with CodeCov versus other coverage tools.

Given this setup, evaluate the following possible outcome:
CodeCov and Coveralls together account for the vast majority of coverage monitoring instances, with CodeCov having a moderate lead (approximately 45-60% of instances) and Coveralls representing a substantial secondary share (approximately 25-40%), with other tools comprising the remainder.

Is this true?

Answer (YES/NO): NO